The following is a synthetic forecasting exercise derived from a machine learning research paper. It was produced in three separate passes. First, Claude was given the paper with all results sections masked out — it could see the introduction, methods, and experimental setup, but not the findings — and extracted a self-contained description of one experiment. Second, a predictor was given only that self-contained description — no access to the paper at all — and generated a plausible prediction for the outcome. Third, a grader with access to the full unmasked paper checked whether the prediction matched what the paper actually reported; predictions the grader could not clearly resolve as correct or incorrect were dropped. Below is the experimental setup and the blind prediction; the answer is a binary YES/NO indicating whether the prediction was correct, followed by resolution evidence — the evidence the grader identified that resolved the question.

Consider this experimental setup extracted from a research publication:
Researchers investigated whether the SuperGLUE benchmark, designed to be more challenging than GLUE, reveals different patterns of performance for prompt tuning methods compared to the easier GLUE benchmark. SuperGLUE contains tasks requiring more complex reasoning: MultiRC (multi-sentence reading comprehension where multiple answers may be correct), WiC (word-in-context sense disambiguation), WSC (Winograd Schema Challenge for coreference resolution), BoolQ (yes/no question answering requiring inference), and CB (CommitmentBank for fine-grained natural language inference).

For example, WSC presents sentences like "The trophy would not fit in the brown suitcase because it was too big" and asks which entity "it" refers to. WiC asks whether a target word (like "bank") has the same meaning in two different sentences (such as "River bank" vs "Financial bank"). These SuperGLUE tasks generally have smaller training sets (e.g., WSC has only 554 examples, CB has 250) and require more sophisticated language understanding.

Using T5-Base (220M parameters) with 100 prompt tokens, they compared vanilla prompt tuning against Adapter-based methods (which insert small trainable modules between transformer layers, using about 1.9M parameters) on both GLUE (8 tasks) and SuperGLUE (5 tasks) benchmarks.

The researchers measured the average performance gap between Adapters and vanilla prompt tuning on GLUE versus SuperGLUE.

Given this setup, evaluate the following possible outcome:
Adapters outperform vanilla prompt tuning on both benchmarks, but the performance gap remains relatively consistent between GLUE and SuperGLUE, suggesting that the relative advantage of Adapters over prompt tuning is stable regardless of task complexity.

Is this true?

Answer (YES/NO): NO